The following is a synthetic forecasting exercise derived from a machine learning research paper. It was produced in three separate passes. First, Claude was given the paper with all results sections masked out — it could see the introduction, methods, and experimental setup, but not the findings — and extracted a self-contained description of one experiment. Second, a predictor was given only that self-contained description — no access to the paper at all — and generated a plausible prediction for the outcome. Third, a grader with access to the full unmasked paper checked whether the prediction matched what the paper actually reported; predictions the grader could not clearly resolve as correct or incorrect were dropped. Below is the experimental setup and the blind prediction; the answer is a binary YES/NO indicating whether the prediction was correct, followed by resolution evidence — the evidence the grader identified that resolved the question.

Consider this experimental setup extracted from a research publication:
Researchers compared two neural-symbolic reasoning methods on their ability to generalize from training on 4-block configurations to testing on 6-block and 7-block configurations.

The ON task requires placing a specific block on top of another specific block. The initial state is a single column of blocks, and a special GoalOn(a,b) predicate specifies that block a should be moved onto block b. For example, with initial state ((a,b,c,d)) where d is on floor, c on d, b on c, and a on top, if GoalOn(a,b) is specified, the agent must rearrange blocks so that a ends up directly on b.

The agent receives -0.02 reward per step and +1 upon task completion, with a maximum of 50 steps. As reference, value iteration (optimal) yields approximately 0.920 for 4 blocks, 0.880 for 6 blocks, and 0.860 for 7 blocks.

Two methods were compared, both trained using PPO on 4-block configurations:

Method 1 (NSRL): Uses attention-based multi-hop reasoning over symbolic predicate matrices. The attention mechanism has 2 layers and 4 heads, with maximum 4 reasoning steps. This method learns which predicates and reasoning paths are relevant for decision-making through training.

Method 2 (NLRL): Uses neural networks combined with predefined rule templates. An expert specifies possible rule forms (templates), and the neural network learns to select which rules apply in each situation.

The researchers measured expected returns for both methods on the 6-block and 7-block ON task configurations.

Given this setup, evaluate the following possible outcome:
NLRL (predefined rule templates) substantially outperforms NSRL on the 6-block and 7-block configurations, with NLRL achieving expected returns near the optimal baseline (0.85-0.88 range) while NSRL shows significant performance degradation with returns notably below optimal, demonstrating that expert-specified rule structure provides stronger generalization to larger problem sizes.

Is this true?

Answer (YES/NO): NO